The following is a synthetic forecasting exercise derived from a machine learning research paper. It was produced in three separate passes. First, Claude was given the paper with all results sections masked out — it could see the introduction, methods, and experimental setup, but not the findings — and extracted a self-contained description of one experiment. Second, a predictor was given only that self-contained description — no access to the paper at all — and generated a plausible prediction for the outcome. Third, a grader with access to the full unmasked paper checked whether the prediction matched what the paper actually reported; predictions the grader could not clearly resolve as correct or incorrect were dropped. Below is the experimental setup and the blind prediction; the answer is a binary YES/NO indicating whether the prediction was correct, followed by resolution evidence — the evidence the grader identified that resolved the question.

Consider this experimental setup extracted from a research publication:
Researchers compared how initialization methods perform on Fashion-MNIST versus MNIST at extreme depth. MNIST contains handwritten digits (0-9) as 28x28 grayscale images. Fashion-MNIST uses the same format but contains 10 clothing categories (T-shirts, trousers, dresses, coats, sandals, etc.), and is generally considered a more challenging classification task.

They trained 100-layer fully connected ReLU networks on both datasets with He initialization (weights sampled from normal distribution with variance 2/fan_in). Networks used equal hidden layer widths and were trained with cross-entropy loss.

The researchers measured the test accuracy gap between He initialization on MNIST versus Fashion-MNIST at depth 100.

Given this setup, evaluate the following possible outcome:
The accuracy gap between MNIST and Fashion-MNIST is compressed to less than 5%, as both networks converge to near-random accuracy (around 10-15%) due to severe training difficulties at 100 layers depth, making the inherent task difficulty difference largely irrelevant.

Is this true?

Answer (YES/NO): NO